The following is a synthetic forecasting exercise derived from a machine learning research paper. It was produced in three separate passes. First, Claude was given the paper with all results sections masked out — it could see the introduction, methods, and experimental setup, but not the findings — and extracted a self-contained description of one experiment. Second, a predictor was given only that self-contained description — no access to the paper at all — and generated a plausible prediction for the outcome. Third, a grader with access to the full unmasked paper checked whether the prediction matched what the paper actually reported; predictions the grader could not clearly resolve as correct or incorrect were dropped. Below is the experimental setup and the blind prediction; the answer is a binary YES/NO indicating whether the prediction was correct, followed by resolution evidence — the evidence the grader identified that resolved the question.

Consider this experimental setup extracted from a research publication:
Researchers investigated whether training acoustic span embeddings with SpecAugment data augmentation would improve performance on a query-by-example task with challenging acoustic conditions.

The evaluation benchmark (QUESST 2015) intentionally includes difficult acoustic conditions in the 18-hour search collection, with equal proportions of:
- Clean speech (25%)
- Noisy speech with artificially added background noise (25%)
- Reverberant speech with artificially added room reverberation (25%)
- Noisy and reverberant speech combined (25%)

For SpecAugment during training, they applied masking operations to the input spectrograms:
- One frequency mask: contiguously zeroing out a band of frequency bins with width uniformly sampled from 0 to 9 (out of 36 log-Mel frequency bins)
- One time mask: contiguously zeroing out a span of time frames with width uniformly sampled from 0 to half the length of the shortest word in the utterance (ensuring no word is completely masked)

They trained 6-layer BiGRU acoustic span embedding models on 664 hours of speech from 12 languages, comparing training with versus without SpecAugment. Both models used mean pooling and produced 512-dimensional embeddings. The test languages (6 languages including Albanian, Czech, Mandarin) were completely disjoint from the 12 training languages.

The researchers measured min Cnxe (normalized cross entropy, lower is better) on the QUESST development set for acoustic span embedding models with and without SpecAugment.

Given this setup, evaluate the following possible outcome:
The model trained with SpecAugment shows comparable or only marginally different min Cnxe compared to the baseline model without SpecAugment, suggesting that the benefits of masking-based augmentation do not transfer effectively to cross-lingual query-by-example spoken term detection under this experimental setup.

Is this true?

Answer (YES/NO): NO